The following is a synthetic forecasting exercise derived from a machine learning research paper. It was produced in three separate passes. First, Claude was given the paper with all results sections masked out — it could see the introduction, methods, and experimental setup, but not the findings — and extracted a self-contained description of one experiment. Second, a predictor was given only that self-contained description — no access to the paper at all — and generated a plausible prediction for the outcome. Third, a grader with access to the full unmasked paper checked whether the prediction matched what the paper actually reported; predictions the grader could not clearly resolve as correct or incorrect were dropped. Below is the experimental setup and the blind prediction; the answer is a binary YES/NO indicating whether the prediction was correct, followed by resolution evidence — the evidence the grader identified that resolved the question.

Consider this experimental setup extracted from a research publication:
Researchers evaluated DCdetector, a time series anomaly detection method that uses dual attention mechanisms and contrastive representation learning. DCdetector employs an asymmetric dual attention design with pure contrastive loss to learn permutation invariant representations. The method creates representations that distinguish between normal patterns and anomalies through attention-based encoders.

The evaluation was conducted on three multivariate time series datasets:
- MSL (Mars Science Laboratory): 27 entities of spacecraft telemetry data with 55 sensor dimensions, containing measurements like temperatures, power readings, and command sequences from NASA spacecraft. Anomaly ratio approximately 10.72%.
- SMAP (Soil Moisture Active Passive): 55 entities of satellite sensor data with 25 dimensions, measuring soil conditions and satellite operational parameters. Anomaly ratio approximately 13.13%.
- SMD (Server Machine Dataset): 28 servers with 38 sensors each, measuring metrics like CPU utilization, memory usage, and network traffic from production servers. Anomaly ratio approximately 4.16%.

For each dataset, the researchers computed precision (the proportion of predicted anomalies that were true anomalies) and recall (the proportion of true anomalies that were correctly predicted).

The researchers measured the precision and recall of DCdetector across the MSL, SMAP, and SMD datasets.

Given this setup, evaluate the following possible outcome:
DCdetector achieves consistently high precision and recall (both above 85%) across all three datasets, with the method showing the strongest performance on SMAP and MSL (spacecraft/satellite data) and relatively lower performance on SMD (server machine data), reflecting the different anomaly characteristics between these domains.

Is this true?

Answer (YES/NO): NO